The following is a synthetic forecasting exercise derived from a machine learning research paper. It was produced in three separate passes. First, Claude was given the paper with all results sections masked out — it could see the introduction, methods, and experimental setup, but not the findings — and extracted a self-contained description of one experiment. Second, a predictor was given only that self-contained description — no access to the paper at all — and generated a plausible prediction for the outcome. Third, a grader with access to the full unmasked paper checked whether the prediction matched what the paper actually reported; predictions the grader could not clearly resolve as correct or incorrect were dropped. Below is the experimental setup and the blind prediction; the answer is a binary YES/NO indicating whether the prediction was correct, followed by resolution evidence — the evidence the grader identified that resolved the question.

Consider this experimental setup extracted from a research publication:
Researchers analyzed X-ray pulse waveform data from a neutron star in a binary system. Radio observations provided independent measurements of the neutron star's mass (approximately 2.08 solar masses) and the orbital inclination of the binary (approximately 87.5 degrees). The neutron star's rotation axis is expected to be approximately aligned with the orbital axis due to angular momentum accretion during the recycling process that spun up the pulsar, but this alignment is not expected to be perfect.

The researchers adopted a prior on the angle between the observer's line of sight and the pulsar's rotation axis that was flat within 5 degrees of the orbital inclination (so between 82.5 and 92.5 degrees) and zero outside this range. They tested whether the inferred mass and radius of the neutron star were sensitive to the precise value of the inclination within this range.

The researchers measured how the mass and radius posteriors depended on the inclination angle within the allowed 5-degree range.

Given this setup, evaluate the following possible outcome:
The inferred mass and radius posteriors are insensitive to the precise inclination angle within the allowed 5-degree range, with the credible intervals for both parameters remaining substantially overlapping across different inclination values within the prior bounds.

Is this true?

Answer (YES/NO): YES